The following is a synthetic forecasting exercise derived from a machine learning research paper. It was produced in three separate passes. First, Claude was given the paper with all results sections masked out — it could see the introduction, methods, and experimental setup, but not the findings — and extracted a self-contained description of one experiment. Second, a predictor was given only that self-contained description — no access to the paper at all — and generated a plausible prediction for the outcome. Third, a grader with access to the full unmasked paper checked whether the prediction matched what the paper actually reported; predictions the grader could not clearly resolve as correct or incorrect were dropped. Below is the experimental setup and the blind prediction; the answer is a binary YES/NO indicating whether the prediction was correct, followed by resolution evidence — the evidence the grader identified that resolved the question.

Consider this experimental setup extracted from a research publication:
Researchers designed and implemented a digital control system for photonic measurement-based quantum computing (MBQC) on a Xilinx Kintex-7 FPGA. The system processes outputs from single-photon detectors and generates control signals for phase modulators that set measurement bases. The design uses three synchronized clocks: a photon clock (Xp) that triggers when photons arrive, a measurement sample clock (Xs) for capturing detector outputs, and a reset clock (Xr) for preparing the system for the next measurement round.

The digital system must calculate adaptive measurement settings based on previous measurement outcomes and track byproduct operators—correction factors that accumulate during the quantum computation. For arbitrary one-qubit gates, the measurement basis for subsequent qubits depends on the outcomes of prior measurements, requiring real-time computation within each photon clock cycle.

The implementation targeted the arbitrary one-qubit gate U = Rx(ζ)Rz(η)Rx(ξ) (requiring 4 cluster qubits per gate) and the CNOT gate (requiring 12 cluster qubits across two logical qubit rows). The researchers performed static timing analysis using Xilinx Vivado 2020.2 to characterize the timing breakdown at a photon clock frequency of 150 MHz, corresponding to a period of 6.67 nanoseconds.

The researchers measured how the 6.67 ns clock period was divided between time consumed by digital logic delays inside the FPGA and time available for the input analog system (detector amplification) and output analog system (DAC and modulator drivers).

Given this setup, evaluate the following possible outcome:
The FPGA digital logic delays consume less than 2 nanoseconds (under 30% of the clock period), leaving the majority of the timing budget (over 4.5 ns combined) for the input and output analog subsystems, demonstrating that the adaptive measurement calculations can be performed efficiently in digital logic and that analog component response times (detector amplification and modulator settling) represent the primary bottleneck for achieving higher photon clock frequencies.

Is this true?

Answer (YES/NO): NO